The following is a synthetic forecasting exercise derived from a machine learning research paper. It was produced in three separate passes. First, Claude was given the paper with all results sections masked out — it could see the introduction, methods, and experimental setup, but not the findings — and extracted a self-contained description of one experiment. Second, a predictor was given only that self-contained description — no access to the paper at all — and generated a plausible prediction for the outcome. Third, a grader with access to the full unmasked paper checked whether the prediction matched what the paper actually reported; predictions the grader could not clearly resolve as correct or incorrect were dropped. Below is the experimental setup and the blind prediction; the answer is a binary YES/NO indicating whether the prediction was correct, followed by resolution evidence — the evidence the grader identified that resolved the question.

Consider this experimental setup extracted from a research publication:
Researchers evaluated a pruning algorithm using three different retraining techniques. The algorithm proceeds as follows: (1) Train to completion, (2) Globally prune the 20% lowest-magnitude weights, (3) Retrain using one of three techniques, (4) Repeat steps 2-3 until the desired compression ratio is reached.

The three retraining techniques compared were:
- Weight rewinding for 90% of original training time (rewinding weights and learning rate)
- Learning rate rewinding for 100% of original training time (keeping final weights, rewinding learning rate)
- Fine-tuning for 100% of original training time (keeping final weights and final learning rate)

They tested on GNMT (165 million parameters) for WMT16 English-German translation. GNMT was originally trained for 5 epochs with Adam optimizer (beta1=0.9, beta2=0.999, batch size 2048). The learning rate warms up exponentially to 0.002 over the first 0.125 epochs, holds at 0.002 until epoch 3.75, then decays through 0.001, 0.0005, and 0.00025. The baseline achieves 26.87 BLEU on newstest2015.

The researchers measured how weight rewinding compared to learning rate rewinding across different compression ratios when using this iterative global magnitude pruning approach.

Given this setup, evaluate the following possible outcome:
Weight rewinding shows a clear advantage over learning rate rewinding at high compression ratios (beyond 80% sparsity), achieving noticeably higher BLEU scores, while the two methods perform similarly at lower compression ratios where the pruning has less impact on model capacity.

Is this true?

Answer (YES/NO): NO